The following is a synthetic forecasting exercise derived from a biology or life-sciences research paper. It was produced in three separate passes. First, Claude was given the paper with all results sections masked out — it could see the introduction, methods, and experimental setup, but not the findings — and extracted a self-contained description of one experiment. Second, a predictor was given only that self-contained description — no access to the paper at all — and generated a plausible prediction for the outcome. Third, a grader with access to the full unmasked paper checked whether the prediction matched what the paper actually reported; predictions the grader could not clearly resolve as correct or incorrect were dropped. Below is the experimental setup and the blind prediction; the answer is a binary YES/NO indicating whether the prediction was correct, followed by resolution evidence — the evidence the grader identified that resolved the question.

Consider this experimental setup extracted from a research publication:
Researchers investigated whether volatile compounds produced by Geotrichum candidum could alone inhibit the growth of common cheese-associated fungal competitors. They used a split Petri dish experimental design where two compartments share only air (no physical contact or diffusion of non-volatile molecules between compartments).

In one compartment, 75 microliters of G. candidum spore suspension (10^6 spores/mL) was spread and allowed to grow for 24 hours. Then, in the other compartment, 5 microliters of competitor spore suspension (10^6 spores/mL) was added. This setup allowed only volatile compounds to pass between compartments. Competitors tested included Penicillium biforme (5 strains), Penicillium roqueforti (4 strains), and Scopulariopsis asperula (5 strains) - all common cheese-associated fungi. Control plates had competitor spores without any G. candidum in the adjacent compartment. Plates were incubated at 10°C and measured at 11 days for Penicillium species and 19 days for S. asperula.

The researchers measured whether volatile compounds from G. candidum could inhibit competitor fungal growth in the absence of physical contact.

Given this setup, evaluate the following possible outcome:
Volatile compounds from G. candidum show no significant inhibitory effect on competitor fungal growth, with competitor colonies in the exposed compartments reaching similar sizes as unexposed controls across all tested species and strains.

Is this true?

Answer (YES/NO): NO